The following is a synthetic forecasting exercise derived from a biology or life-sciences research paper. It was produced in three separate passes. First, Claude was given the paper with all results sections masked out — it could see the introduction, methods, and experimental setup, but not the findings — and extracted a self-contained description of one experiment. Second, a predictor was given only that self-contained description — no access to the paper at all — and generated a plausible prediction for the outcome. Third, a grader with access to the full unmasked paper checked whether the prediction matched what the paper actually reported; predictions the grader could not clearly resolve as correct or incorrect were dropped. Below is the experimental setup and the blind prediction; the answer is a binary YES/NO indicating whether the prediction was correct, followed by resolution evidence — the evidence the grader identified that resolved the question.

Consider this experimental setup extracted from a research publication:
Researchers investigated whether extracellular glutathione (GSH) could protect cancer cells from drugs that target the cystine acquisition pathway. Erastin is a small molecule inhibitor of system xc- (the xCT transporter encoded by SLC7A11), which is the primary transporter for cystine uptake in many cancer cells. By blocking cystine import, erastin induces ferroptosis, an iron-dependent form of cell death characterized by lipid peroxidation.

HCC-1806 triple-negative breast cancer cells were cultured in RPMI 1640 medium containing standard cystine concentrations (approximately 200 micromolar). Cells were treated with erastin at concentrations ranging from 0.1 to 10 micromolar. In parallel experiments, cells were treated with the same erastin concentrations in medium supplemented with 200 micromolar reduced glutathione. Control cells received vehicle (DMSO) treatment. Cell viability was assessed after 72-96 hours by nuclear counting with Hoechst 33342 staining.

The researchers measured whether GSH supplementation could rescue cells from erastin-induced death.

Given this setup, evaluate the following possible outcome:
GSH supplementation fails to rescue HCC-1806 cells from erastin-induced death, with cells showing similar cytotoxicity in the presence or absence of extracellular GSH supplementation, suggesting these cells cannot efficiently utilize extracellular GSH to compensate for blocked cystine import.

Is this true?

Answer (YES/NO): NO